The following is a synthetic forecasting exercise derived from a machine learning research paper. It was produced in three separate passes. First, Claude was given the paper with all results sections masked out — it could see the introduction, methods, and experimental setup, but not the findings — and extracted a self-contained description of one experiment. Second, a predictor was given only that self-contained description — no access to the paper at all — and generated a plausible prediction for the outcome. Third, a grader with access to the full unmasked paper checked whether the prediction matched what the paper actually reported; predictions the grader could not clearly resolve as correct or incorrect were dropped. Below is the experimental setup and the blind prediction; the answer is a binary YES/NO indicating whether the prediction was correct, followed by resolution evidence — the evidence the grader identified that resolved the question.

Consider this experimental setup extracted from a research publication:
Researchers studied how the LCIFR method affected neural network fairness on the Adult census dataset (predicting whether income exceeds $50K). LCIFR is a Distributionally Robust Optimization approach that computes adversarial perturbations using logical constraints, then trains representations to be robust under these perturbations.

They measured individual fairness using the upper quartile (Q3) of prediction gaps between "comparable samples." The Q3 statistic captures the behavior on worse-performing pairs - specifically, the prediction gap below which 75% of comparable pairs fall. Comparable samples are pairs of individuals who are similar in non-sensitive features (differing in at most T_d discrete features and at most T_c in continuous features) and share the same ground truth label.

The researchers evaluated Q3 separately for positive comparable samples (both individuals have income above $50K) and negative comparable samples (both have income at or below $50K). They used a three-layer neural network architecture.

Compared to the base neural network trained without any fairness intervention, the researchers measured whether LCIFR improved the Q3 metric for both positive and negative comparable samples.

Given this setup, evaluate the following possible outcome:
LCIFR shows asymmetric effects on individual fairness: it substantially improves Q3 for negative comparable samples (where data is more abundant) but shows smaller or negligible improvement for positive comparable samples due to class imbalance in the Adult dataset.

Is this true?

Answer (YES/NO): NO